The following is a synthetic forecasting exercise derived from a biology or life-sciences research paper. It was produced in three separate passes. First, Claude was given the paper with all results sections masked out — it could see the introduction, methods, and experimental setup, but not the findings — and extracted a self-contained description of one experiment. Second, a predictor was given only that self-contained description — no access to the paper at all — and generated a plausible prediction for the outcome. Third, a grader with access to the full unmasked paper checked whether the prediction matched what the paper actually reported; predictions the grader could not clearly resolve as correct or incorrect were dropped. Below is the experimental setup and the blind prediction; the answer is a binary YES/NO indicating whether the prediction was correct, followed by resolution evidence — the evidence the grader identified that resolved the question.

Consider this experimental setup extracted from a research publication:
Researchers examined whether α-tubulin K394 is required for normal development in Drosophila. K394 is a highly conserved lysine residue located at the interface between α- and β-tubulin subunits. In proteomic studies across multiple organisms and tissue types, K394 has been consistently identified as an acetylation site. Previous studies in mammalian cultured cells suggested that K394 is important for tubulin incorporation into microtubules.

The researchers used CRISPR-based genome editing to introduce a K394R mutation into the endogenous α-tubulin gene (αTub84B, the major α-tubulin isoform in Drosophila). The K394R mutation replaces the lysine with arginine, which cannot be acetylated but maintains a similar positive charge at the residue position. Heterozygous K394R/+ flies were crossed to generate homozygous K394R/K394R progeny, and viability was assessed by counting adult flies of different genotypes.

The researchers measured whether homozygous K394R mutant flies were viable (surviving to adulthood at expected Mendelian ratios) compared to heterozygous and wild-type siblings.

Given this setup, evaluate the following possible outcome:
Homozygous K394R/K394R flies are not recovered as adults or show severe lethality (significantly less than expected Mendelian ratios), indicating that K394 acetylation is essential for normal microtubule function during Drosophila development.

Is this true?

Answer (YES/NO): NO